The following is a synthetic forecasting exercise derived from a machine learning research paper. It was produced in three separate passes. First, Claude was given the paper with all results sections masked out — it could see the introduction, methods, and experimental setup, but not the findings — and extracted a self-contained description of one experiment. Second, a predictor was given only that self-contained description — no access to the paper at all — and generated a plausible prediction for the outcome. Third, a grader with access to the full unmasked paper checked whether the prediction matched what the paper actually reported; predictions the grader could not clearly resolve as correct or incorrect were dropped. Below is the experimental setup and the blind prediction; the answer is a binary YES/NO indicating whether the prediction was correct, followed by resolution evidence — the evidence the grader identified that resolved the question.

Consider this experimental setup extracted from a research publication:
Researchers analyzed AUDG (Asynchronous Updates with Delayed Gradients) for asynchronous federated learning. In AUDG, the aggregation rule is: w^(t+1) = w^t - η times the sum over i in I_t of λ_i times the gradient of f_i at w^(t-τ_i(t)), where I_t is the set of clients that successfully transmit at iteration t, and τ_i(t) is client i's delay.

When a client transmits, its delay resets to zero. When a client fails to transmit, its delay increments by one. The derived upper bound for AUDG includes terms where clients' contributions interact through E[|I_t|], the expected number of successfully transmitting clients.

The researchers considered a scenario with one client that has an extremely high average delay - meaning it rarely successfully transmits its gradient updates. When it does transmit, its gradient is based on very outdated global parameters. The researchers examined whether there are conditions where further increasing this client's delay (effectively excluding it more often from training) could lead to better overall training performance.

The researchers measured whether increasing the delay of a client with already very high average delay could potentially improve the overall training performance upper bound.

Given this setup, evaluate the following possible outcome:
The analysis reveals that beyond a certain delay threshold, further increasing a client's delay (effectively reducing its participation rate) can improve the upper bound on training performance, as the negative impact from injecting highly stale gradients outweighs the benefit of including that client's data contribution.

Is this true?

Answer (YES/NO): YES